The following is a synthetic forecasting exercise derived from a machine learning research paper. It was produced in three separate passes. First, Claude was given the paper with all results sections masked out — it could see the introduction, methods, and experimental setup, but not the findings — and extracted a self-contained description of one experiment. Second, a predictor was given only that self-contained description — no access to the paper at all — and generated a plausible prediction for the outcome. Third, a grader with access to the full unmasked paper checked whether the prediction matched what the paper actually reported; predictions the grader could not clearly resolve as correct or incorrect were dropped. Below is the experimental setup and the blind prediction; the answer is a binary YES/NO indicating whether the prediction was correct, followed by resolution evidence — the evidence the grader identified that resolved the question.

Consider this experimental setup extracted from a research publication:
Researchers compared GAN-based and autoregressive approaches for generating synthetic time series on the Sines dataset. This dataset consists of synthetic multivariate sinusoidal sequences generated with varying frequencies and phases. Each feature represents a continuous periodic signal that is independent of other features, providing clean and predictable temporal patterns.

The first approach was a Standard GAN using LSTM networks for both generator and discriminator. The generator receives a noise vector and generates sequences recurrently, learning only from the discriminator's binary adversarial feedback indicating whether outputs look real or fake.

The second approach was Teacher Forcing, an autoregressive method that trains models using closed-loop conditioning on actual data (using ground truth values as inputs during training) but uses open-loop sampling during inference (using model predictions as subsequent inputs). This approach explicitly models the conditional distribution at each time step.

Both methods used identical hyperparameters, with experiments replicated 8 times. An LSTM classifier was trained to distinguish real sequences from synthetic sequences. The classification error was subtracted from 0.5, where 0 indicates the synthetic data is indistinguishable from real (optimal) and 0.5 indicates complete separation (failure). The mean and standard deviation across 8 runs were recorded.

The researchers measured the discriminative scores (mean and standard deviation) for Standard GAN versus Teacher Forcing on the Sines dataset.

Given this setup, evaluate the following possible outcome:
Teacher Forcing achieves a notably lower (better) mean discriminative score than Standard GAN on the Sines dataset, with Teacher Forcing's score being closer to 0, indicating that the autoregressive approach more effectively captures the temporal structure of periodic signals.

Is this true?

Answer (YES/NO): NO